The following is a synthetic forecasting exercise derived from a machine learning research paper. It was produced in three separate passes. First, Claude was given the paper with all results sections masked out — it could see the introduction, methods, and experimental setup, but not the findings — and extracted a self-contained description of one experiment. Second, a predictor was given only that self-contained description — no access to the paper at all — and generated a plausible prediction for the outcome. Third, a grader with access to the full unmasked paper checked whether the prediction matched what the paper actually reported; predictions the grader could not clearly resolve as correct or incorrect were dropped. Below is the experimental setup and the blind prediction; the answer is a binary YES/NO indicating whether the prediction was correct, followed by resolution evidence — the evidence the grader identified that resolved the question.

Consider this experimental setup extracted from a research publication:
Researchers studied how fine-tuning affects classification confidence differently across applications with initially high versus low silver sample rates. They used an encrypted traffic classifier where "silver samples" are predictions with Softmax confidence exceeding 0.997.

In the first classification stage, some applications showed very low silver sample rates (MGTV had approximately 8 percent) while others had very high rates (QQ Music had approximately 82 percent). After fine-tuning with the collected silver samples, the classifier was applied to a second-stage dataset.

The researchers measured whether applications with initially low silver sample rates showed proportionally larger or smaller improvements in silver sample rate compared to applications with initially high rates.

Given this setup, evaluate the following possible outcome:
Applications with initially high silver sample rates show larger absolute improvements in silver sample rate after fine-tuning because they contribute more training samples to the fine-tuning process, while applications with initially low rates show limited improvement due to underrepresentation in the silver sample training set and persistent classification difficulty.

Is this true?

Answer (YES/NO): NO